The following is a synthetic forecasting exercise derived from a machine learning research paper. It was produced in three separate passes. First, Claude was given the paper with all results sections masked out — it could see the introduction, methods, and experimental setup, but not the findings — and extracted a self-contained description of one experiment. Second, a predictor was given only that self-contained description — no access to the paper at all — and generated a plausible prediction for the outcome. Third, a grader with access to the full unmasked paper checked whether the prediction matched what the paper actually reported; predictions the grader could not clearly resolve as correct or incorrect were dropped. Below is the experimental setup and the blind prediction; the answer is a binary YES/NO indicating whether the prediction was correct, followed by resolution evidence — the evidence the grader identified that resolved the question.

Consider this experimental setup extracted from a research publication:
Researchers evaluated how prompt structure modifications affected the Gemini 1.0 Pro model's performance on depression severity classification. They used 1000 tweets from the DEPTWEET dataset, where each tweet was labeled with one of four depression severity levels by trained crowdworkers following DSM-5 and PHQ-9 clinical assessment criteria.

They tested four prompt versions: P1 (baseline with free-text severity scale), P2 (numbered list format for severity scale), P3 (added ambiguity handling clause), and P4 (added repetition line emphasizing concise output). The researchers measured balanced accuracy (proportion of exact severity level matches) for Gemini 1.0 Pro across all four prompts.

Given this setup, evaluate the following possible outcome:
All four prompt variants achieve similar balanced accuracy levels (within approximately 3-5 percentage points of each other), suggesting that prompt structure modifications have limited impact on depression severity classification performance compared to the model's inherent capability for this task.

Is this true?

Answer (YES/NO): NO